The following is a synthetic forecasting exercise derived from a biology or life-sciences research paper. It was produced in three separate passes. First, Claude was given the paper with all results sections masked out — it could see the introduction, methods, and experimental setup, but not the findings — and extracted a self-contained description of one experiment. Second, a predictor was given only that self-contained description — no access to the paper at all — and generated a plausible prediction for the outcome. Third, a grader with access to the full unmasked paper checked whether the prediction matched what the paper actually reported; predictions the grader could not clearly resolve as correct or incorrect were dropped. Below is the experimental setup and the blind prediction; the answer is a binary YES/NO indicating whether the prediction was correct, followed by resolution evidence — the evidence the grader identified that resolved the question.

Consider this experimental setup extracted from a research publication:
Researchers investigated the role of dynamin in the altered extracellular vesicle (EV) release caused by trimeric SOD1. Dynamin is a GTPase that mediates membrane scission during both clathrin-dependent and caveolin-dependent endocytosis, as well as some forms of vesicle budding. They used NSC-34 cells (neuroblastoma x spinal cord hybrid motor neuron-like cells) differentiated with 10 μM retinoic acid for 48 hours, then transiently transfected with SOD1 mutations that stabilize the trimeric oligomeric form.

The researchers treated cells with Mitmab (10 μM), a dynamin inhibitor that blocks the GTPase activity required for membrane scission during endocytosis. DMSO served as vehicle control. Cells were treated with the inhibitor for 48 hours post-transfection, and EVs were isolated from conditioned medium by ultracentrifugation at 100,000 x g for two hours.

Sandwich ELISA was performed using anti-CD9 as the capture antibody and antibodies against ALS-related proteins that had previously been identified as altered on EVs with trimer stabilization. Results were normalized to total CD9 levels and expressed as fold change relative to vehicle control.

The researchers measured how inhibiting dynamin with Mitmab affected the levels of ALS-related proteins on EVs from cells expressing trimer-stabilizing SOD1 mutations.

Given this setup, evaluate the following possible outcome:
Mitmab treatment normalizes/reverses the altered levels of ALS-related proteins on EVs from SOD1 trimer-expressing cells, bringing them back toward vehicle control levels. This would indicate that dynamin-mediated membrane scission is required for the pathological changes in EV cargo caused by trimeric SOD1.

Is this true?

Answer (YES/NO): NO